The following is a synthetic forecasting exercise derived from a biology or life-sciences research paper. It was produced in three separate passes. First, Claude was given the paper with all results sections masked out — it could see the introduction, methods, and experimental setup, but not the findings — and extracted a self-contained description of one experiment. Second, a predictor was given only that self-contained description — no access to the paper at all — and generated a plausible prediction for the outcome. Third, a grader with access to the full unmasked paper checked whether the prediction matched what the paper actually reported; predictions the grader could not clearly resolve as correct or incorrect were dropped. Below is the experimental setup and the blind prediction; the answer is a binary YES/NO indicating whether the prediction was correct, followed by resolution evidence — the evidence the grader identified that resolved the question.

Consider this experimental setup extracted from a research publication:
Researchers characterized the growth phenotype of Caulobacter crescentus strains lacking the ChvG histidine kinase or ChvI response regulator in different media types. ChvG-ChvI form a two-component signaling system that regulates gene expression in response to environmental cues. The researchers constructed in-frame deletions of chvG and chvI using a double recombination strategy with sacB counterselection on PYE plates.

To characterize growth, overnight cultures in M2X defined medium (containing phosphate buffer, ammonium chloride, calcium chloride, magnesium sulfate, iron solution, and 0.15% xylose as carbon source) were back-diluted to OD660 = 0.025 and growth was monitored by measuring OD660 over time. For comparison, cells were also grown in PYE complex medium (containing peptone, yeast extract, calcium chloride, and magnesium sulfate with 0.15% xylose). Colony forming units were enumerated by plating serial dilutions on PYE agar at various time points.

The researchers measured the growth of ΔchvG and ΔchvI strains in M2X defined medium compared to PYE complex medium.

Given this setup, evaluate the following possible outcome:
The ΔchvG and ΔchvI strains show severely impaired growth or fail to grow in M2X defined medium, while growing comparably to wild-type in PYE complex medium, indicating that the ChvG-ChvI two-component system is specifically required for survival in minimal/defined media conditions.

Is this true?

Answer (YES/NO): YES